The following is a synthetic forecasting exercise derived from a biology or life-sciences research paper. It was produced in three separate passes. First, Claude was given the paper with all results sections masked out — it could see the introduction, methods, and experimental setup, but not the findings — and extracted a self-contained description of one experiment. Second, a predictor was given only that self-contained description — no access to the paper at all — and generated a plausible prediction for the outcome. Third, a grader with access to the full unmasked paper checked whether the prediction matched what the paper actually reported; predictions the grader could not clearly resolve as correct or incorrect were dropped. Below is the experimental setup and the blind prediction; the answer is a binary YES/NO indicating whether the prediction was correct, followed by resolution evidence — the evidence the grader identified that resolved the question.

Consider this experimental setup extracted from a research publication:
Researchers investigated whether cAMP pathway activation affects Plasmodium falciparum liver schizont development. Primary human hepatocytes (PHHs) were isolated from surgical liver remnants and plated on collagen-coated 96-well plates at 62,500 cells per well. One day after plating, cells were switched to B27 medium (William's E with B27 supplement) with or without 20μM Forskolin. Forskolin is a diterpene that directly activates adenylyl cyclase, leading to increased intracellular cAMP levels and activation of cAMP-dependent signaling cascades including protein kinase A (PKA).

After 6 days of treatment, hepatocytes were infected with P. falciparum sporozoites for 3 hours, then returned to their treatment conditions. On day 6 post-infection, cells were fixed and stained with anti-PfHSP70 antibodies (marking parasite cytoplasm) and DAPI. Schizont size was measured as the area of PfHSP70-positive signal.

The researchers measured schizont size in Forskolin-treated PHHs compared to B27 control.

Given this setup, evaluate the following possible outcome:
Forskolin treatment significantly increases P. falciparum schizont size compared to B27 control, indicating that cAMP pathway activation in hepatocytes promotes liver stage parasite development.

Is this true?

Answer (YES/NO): NO